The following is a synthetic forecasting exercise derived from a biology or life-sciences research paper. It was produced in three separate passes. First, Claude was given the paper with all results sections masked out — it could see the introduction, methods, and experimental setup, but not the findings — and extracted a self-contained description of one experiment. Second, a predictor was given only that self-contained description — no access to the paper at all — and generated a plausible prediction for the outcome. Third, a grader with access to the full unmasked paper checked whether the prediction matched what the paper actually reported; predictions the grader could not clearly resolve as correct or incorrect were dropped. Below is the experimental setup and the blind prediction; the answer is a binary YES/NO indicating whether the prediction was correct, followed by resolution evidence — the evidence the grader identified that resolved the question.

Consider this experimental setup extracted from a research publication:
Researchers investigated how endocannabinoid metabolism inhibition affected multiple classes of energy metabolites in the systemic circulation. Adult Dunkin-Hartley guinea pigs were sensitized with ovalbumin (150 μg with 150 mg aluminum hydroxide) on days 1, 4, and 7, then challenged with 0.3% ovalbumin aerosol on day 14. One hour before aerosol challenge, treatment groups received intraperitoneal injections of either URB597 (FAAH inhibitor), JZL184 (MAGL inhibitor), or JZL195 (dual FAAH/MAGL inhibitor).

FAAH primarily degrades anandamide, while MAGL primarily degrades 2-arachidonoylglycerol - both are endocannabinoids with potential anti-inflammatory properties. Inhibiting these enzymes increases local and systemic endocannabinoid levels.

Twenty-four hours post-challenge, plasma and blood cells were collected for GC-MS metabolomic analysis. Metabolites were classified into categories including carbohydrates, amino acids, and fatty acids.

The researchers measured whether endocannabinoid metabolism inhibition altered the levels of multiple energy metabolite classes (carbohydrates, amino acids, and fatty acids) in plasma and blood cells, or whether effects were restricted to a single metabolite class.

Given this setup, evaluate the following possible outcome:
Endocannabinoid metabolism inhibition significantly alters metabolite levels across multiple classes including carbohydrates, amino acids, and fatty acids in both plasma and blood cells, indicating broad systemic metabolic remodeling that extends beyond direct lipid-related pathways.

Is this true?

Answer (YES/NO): YES